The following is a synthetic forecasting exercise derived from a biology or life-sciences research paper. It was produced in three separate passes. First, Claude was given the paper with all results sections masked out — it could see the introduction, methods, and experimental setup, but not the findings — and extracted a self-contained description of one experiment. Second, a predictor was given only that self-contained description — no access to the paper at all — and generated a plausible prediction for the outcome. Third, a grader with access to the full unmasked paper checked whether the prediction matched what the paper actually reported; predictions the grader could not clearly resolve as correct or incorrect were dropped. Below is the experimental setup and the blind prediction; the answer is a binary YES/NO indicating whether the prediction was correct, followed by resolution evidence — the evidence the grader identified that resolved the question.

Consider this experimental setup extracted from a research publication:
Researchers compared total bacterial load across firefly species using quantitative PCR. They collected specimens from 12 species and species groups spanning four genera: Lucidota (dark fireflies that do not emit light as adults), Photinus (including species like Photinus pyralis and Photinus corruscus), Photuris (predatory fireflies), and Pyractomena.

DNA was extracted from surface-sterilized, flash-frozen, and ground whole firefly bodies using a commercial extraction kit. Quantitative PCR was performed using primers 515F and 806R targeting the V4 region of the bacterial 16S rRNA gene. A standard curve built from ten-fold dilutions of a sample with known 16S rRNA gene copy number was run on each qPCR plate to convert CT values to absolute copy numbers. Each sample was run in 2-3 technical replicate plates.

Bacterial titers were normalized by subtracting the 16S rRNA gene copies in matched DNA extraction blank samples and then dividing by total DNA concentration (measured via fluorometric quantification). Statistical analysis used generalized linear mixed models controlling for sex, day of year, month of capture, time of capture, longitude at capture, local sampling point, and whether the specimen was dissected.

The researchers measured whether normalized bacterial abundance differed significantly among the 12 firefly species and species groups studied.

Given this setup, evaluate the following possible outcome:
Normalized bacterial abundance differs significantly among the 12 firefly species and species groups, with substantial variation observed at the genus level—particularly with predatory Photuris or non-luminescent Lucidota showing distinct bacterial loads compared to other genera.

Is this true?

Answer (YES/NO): YES